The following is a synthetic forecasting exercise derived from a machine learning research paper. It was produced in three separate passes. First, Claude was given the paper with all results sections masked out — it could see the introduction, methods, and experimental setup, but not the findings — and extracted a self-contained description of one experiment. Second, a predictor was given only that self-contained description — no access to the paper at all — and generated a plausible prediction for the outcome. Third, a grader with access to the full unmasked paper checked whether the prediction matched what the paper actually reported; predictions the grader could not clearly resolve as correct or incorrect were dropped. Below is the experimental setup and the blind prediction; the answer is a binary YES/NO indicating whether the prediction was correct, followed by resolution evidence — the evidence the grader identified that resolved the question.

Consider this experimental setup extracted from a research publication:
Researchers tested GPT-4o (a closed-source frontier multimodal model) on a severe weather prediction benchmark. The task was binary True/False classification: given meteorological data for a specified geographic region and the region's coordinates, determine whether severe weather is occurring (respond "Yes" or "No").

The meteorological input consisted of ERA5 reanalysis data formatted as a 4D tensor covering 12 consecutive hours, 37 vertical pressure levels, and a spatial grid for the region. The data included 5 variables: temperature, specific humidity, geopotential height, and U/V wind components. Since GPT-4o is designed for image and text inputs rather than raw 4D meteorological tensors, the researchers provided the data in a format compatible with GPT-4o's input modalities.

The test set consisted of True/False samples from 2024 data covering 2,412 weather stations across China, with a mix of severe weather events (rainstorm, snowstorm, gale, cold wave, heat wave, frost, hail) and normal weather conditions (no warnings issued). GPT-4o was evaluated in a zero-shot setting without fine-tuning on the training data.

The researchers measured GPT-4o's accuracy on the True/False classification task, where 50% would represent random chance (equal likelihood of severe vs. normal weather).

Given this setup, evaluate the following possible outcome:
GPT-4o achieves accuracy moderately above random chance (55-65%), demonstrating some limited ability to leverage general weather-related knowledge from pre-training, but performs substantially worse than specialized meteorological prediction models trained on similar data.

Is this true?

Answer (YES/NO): NO